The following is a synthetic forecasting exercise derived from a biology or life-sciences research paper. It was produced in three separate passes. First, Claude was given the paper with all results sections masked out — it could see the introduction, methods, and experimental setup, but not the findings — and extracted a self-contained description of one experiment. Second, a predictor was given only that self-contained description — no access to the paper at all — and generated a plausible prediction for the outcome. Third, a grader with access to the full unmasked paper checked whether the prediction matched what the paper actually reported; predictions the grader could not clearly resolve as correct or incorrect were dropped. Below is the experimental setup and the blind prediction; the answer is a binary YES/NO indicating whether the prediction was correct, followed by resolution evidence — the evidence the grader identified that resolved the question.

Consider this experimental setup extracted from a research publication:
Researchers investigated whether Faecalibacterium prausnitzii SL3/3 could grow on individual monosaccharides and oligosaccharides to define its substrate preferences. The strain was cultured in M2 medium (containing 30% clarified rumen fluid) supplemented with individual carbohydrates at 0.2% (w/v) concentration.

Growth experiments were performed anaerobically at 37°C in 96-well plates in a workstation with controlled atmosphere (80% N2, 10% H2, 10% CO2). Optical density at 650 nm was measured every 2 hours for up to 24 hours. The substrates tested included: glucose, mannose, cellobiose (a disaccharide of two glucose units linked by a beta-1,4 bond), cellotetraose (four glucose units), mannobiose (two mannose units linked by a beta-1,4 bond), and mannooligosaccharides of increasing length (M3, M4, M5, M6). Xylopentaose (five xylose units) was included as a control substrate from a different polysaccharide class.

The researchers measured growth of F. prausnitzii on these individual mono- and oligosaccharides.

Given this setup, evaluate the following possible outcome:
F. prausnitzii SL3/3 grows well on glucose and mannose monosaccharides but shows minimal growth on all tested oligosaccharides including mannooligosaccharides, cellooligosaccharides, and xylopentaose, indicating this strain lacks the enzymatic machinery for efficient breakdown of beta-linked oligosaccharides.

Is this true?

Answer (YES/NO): NO